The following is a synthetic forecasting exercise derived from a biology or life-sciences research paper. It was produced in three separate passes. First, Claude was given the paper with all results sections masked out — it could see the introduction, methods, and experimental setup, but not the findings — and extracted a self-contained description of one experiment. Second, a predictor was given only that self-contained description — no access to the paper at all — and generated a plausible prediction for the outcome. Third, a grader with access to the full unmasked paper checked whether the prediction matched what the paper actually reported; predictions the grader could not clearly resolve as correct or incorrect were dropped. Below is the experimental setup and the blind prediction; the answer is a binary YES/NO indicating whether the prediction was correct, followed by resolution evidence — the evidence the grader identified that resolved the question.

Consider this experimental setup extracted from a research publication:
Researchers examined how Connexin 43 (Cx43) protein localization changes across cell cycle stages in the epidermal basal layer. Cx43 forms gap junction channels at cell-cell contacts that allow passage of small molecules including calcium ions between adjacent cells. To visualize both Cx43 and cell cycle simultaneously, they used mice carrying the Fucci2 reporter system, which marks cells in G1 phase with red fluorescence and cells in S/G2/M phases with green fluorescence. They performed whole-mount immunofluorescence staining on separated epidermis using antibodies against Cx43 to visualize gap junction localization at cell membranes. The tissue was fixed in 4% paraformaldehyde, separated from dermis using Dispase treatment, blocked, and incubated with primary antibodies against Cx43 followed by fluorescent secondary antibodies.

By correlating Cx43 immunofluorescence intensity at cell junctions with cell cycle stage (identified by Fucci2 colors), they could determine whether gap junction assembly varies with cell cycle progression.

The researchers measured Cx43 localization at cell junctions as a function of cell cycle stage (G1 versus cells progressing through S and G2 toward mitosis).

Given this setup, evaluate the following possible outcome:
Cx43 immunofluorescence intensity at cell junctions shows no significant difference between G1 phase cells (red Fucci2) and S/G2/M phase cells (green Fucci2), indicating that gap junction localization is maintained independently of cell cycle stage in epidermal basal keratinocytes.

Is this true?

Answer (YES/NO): NO